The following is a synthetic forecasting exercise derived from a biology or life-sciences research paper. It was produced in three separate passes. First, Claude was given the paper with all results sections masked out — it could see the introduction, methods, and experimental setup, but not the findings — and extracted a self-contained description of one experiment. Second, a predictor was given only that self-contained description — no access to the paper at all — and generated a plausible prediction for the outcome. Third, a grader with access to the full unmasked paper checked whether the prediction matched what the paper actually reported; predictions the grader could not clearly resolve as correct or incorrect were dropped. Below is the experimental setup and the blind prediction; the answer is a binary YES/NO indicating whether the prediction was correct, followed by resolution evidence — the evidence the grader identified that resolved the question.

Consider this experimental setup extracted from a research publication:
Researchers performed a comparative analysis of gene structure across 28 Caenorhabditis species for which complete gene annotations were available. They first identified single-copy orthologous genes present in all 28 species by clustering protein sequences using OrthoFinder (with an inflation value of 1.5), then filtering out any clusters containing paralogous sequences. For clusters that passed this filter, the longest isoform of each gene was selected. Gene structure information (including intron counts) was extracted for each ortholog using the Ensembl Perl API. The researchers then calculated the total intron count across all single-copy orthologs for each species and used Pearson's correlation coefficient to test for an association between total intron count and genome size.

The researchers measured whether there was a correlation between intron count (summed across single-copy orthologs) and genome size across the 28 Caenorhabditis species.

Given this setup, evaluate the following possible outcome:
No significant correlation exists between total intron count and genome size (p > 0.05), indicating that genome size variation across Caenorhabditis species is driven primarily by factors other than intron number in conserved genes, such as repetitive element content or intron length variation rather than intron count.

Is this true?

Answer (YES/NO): YES